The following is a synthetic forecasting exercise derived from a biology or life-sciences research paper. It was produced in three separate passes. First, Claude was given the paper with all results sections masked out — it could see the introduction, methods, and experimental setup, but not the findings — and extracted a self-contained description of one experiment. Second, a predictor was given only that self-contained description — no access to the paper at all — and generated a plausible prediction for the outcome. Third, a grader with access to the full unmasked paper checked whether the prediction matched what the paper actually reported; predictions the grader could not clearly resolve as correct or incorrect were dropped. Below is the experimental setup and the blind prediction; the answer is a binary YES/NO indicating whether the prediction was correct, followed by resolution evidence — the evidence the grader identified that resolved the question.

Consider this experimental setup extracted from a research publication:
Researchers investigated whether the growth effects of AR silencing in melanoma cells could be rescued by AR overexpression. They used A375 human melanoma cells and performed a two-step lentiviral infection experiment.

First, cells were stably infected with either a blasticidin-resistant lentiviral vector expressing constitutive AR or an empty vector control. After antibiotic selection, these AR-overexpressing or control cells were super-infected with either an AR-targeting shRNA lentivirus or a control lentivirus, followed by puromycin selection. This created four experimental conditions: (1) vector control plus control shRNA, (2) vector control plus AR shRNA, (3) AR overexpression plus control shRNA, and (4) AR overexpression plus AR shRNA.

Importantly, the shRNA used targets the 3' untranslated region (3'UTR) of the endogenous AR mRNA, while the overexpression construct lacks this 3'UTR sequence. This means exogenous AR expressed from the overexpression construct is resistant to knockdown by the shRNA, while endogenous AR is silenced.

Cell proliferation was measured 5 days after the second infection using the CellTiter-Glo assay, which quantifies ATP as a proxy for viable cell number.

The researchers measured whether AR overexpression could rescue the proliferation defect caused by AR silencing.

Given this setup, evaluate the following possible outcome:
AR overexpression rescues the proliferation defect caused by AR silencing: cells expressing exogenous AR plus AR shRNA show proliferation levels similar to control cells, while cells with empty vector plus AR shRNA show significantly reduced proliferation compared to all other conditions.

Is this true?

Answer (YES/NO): YES